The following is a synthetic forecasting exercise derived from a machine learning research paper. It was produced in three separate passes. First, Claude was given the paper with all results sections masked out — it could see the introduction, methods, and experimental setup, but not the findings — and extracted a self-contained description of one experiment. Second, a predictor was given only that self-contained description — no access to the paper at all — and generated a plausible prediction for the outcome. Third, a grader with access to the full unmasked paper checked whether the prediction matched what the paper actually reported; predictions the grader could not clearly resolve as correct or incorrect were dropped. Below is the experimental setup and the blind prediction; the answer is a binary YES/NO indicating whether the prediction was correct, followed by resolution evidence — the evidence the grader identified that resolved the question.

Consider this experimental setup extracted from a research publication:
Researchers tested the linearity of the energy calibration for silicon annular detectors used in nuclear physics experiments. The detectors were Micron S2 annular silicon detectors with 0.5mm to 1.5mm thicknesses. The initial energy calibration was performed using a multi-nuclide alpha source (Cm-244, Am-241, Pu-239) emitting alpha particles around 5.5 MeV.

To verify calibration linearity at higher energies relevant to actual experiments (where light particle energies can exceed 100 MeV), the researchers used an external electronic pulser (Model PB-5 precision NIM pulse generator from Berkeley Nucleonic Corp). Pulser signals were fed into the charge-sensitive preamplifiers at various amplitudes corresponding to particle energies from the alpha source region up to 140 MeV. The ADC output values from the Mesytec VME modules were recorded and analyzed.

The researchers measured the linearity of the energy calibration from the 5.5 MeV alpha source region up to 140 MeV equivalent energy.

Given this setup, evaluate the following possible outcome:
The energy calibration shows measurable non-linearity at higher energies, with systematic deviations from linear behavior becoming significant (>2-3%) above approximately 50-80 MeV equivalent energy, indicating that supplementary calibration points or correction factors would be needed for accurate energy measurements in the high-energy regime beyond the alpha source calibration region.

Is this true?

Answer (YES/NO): NO